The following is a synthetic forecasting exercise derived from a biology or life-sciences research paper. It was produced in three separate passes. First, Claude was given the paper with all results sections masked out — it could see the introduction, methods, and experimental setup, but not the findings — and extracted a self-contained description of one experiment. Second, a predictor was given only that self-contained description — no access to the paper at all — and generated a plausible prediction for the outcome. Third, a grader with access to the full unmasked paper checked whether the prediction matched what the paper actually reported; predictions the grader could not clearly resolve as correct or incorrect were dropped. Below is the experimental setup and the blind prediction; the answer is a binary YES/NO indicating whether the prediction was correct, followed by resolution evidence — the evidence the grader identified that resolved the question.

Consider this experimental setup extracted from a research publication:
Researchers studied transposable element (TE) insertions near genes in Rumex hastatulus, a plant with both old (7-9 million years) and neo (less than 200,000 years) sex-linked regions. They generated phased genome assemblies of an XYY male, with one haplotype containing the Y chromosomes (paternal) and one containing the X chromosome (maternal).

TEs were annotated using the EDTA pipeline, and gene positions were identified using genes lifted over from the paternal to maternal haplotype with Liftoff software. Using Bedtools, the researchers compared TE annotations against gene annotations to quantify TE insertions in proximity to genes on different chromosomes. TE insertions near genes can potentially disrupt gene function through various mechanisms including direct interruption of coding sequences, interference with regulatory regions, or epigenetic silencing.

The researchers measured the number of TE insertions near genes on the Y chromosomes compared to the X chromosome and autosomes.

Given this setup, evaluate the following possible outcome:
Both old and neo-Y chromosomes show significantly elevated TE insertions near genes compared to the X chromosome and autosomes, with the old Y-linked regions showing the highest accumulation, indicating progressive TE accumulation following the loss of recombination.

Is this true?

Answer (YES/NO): NO